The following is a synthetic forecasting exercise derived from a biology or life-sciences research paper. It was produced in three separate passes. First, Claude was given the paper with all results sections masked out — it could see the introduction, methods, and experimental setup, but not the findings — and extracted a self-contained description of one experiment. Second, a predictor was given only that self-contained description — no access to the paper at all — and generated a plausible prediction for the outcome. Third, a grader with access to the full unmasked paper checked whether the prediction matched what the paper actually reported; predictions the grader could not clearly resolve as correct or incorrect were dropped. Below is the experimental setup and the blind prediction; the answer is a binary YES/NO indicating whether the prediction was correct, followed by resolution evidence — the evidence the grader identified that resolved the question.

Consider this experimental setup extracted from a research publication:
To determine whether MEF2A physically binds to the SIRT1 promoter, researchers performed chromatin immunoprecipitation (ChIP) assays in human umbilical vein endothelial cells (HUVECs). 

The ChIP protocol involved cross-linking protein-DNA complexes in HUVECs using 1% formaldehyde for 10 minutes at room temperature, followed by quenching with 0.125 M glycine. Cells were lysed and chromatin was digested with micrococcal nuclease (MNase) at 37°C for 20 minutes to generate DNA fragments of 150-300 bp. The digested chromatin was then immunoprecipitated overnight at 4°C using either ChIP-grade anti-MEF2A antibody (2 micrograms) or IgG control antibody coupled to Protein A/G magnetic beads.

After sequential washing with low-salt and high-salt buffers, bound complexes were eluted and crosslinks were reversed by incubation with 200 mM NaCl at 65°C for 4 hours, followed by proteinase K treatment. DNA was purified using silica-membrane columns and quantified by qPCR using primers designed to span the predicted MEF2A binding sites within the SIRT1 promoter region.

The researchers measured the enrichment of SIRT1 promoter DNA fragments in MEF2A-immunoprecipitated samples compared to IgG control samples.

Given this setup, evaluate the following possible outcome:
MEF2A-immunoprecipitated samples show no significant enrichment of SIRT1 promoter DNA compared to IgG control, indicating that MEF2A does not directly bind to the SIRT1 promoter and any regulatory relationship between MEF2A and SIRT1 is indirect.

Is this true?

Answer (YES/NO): NO